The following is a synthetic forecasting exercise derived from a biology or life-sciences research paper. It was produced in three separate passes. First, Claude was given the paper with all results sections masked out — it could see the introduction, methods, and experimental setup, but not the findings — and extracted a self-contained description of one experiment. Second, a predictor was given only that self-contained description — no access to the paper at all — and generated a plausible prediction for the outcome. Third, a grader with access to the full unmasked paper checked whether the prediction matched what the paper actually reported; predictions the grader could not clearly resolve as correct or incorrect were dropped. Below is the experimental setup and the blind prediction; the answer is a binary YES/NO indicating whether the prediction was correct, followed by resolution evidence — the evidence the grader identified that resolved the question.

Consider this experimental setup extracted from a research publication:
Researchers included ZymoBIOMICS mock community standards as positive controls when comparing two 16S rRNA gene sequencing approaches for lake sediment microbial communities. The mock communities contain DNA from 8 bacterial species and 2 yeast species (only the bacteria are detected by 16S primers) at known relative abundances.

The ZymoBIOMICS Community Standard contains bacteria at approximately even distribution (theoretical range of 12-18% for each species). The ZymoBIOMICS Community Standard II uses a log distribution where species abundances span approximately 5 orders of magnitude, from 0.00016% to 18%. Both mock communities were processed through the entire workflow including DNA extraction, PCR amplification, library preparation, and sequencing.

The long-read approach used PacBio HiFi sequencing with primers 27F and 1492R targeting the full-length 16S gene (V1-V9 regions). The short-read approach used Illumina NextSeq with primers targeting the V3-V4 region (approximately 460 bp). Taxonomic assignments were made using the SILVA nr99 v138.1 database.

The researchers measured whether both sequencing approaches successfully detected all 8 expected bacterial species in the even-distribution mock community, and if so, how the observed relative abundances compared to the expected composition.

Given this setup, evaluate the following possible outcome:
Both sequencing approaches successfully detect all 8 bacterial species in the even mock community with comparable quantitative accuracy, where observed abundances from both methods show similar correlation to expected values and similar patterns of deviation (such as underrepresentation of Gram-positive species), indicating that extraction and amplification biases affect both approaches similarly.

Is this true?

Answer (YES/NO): NO